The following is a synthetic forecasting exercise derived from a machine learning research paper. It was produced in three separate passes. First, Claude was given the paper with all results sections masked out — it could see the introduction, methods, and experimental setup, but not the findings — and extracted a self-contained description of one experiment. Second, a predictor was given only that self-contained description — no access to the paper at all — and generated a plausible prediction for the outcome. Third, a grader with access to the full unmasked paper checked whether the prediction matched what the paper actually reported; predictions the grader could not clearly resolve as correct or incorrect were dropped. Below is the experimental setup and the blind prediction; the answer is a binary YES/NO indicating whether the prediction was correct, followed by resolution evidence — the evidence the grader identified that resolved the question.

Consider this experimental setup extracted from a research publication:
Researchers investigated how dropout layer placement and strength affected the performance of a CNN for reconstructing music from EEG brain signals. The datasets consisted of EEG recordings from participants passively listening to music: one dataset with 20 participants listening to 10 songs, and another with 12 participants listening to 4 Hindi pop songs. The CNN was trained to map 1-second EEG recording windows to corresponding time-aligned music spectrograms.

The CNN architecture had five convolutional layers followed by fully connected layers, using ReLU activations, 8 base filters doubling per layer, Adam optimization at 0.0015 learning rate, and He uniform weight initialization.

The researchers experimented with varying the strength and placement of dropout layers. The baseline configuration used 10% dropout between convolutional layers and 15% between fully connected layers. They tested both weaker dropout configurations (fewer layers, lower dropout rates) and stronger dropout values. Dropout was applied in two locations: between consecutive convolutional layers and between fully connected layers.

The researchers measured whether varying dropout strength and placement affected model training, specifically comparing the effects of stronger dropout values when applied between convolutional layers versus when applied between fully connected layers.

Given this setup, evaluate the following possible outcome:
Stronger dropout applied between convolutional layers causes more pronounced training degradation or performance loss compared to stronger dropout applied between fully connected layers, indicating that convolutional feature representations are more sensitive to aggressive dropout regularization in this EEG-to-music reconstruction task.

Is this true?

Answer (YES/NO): NO